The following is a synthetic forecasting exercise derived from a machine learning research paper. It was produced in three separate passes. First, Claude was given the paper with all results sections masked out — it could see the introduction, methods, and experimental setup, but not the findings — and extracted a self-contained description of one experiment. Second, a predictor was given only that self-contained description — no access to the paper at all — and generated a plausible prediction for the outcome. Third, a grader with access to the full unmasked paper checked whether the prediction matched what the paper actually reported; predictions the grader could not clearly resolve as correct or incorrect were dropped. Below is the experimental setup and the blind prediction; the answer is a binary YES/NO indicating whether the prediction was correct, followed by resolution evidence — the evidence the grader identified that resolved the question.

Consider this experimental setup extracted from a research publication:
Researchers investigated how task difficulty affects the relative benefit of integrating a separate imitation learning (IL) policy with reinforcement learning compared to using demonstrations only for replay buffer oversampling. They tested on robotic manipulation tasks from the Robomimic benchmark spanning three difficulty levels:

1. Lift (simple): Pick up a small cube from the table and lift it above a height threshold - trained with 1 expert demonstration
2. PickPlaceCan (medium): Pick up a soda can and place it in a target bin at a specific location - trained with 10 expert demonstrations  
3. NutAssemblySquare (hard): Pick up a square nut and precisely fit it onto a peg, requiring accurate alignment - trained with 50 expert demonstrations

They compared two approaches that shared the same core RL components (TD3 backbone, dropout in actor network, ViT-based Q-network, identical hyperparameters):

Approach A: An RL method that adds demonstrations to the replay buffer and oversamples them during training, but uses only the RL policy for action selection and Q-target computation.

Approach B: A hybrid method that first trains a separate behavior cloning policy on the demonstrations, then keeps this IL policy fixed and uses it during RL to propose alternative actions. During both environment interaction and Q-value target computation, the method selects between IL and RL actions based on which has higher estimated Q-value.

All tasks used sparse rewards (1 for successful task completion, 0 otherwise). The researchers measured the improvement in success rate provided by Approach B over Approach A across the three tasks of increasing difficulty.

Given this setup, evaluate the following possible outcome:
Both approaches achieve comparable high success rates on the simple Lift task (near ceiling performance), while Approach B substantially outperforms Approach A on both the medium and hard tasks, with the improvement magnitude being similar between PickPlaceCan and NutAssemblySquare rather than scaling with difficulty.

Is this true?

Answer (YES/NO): NO